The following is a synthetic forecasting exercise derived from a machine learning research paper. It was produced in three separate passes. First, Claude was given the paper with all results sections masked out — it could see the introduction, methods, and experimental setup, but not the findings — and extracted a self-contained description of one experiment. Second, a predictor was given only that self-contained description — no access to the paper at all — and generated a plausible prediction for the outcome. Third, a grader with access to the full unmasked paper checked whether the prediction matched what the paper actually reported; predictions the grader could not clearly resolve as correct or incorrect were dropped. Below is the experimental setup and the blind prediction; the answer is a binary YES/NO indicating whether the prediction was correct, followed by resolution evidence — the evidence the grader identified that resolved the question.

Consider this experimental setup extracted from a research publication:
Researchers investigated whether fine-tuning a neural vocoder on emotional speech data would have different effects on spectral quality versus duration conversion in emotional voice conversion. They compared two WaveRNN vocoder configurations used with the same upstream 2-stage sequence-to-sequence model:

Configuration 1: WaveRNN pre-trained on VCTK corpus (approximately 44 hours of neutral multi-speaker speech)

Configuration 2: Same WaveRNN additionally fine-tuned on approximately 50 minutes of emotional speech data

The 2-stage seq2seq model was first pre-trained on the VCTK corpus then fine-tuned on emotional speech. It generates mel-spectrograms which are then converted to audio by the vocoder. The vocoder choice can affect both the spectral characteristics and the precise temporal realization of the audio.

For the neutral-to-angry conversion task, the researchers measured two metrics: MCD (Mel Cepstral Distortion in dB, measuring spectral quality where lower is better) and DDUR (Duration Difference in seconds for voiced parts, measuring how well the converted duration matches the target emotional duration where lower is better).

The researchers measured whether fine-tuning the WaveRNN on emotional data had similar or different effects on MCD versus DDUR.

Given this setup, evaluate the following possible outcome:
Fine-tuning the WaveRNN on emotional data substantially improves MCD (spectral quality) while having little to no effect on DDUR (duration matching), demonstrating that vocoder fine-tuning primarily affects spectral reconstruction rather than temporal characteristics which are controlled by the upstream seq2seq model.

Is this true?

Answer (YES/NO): NO